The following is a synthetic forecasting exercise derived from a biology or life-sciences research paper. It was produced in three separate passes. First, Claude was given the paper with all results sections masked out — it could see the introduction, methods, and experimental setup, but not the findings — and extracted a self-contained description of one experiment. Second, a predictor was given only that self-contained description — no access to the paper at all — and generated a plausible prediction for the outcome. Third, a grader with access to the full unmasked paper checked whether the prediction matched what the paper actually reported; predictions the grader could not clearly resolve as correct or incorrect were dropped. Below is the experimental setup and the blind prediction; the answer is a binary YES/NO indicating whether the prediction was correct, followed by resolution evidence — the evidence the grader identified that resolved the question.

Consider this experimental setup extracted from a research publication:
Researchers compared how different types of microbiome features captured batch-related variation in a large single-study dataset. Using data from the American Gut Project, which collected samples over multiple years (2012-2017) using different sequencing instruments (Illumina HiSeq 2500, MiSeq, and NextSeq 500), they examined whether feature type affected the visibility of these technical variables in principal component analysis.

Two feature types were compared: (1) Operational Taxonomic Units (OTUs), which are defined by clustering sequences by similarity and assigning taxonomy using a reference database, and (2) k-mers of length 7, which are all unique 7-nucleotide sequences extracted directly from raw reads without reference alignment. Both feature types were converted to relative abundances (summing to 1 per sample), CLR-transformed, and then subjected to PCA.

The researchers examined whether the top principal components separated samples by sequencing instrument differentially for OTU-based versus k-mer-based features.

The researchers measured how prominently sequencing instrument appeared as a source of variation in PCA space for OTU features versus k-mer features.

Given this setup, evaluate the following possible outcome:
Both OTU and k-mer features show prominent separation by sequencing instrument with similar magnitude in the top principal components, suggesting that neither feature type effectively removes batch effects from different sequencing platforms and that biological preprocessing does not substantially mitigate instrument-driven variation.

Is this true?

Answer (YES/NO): NO